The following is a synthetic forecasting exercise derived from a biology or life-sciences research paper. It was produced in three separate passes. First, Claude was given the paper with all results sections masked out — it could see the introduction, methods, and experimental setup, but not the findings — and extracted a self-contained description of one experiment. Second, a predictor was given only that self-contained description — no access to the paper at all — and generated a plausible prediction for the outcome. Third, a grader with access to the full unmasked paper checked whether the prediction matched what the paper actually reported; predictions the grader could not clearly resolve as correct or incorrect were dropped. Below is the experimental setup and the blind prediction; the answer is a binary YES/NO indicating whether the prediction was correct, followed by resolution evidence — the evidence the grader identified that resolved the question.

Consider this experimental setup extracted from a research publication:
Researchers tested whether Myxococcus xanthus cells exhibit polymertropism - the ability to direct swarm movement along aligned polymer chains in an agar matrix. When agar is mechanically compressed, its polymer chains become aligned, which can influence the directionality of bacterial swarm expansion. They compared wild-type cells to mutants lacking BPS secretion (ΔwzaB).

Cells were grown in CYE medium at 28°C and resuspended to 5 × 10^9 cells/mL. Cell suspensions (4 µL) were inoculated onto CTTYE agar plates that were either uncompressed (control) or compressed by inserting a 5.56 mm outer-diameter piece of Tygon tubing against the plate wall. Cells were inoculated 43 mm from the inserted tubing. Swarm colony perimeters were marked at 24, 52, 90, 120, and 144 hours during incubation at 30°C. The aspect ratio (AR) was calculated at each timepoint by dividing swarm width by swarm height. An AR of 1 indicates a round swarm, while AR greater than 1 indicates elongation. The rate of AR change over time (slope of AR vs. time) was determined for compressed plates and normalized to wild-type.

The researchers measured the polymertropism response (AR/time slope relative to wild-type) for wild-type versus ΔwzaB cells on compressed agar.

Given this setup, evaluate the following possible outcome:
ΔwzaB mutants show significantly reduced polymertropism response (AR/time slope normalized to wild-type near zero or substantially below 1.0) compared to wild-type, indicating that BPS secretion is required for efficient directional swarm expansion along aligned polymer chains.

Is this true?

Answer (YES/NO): NO